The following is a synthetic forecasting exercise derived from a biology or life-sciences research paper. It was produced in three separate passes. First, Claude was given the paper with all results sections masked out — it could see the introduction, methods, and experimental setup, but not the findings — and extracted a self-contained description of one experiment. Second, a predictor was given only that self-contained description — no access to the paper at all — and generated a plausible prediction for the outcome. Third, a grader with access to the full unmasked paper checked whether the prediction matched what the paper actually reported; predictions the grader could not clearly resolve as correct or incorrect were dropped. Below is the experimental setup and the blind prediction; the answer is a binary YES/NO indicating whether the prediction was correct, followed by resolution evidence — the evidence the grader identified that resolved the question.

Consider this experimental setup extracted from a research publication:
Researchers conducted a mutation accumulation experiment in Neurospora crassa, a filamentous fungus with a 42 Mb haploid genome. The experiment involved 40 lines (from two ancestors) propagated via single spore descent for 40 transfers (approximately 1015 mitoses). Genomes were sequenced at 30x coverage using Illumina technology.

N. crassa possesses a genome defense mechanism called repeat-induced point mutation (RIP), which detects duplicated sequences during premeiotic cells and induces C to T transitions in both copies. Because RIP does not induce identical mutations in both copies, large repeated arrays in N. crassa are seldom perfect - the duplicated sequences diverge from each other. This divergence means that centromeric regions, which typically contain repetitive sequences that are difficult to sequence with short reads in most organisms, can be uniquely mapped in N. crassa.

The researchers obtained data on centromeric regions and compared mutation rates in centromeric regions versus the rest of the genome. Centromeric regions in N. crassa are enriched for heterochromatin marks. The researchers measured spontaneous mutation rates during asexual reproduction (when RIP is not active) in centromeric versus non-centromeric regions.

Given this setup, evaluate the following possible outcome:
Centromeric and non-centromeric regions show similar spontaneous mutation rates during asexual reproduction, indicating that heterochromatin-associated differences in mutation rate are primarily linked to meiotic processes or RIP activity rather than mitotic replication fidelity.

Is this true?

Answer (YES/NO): NO